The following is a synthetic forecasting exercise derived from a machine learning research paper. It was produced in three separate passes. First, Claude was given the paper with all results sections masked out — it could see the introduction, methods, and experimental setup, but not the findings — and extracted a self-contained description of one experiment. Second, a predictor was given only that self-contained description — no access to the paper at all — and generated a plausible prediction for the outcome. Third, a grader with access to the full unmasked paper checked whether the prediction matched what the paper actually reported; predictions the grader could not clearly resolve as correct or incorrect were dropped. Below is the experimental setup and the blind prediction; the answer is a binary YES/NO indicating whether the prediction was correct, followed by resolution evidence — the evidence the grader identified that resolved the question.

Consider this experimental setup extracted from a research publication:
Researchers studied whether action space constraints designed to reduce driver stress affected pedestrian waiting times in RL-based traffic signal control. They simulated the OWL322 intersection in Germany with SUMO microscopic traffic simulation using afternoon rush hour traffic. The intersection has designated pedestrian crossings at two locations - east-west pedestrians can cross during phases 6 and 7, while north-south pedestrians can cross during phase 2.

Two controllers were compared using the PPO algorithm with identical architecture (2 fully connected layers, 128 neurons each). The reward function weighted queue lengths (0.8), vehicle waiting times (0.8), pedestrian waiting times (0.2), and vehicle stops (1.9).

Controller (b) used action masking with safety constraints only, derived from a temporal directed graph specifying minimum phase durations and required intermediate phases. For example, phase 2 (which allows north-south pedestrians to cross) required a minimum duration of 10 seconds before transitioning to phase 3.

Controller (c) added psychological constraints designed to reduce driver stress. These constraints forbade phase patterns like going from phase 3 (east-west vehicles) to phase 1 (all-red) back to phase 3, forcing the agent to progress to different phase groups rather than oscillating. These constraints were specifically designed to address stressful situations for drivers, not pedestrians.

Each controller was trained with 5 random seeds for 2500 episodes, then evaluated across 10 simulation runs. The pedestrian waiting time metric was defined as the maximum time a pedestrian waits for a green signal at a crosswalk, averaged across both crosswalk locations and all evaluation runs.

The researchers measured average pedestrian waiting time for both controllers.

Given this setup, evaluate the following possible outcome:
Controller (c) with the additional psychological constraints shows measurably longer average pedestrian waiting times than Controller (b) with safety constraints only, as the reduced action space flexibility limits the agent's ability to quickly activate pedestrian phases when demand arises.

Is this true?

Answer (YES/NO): NO